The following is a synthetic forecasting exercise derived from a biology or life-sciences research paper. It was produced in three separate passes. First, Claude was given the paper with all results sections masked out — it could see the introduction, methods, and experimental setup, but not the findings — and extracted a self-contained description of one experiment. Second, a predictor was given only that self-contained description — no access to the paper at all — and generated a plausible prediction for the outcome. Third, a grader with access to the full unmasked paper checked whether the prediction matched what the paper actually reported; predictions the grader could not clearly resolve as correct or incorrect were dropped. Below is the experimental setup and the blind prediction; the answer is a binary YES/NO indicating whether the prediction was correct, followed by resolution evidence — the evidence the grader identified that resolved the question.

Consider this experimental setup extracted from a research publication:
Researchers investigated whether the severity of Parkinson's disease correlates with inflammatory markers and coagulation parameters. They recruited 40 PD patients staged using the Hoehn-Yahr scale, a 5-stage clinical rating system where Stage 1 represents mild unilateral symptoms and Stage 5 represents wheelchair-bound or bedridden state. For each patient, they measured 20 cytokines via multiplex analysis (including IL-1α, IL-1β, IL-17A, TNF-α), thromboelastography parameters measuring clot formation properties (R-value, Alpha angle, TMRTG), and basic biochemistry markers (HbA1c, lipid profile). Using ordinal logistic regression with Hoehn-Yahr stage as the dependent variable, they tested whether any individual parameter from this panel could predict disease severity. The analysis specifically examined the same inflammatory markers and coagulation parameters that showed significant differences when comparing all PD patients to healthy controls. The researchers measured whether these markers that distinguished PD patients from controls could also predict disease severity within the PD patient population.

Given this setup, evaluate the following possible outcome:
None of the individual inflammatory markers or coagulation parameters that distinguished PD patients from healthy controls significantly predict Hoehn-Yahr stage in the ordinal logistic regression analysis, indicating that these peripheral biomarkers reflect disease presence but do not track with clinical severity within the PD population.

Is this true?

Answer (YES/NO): NO